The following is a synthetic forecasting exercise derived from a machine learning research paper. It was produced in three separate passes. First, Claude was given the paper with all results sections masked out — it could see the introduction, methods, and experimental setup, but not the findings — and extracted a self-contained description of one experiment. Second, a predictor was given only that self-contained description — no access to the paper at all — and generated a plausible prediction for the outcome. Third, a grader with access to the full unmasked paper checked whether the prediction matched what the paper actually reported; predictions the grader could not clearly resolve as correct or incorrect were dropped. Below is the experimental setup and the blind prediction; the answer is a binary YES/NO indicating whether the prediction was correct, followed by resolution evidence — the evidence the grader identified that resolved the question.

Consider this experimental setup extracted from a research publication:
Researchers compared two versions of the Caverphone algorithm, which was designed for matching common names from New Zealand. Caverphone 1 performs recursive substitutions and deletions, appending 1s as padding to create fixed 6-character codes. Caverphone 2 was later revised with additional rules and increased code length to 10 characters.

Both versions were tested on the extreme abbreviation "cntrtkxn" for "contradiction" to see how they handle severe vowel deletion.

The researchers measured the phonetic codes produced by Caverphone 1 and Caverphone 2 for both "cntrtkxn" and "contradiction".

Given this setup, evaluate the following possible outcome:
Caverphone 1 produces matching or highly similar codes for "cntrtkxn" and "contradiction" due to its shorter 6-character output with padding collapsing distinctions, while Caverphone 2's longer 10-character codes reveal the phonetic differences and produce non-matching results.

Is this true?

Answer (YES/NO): NO